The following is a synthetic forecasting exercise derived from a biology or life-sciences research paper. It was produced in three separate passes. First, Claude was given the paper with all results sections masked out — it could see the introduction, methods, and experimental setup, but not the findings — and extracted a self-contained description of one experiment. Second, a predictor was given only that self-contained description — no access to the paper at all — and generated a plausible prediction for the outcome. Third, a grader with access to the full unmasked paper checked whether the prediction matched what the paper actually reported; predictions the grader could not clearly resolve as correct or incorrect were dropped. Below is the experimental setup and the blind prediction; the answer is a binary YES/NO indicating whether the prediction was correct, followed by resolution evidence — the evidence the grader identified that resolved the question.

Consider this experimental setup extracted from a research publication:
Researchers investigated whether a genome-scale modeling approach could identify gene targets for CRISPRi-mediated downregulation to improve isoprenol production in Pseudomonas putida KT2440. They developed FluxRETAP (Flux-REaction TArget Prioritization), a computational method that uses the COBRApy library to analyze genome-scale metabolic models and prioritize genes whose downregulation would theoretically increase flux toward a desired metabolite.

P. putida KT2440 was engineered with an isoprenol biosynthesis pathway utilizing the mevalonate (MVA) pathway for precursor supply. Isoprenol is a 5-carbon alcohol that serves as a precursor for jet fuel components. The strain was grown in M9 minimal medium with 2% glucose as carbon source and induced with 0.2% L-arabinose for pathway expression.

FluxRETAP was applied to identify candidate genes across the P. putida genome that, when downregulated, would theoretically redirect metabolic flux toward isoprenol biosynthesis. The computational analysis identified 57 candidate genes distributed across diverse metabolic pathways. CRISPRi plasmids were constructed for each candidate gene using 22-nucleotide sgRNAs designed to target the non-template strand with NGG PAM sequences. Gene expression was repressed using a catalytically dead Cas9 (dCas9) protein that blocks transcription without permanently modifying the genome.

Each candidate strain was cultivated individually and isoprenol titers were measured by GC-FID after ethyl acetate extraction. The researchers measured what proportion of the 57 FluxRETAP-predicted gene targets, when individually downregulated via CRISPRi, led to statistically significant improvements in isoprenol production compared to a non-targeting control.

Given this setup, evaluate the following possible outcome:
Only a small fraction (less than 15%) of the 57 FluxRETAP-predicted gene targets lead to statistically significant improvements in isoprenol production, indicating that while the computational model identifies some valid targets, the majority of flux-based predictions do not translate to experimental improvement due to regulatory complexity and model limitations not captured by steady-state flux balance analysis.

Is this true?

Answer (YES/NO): NO